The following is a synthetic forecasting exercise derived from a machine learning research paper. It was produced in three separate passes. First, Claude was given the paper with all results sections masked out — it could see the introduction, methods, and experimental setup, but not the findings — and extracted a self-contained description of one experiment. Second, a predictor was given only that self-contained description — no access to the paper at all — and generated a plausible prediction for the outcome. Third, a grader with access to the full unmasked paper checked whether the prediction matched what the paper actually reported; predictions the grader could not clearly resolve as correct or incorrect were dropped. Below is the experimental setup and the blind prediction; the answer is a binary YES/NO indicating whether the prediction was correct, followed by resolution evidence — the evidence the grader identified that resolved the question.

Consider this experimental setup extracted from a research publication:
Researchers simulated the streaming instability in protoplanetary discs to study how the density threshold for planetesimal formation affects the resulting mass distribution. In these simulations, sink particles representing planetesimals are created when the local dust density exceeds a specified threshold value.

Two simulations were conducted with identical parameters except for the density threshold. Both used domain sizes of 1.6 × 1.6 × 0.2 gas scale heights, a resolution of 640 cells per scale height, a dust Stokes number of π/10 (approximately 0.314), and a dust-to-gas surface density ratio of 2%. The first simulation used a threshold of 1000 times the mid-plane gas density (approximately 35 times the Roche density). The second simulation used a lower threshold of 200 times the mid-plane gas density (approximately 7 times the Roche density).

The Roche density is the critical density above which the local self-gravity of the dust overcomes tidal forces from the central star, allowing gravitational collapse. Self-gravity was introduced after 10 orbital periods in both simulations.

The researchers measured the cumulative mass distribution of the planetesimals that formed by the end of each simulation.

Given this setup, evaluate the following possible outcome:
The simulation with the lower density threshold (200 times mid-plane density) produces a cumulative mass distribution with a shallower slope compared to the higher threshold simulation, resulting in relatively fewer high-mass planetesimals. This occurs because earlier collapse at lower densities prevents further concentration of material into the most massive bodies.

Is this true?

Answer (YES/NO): NO